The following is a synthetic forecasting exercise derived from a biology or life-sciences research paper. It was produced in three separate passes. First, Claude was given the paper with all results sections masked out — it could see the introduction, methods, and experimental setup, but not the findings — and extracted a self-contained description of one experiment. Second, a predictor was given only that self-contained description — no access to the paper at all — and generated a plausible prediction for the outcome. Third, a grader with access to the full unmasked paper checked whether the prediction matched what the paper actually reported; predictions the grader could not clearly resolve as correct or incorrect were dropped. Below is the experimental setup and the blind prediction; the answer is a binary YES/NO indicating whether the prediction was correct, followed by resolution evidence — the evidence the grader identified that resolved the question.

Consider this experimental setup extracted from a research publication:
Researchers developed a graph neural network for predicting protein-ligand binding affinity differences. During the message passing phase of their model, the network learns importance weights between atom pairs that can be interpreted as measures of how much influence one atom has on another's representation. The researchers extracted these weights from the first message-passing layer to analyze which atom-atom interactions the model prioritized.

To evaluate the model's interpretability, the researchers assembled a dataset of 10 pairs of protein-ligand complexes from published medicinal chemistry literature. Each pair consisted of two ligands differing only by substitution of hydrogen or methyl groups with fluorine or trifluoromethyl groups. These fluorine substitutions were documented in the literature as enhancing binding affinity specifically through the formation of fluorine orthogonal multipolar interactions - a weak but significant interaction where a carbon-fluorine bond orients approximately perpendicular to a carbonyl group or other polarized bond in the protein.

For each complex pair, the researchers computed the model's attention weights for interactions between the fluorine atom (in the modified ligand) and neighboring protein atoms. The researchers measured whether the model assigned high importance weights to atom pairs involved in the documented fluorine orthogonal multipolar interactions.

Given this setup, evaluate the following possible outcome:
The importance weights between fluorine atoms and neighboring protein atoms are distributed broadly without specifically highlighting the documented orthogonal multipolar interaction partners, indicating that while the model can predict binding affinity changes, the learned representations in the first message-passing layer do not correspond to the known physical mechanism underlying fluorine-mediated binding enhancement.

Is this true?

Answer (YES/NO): NO